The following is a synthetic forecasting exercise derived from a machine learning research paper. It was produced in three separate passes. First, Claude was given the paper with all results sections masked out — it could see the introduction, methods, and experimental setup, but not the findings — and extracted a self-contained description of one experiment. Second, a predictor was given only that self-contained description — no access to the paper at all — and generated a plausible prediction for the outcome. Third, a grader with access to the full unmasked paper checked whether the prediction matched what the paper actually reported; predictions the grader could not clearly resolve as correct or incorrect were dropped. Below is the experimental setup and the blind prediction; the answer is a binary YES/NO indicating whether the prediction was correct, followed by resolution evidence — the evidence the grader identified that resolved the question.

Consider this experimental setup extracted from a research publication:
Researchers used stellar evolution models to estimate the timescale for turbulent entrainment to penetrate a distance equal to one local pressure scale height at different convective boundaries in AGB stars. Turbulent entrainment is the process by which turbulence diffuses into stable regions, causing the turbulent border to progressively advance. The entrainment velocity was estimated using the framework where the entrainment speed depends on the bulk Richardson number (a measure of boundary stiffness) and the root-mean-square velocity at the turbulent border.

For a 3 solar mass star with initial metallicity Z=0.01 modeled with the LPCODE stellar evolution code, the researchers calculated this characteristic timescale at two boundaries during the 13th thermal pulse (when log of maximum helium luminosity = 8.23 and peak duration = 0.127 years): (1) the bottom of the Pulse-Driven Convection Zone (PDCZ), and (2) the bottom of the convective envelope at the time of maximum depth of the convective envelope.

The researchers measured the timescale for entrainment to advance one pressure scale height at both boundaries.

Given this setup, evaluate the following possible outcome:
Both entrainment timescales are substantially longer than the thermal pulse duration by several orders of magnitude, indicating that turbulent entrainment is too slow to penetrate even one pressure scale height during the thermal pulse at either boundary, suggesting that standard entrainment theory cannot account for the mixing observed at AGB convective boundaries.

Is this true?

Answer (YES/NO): NO